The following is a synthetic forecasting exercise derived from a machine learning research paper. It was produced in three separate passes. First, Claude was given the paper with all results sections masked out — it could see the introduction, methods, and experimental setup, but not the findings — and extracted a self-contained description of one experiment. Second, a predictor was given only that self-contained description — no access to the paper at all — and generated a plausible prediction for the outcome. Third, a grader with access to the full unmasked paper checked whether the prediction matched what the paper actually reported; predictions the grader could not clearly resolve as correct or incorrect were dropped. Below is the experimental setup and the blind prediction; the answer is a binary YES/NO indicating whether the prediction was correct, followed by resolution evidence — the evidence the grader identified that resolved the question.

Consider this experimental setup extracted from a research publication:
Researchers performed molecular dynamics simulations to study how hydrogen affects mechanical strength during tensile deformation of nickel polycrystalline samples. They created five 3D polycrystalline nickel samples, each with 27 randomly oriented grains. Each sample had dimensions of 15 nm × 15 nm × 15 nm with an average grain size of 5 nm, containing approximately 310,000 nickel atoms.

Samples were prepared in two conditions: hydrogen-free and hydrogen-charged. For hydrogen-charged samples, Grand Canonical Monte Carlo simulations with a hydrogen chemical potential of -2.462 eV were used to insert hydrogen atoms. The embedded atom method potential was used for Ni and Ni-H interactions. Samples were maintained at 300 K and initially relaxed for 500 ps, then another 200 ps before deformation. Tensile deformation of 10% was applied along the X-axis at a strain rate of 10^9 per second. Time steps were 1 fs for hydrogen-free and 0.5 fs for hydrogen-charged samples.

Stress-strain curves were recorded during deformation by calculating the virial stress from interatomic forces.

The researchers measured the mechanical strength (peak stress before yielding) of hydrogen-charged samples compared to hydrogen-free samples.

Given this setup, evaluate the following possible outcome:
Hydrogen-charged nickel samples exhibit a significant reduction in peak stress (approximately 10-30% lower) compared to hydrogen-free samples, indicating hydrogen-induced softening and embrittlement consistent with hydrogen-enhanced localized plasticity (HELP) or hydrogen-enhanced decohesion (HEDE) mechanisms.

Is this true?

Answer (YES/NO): NO